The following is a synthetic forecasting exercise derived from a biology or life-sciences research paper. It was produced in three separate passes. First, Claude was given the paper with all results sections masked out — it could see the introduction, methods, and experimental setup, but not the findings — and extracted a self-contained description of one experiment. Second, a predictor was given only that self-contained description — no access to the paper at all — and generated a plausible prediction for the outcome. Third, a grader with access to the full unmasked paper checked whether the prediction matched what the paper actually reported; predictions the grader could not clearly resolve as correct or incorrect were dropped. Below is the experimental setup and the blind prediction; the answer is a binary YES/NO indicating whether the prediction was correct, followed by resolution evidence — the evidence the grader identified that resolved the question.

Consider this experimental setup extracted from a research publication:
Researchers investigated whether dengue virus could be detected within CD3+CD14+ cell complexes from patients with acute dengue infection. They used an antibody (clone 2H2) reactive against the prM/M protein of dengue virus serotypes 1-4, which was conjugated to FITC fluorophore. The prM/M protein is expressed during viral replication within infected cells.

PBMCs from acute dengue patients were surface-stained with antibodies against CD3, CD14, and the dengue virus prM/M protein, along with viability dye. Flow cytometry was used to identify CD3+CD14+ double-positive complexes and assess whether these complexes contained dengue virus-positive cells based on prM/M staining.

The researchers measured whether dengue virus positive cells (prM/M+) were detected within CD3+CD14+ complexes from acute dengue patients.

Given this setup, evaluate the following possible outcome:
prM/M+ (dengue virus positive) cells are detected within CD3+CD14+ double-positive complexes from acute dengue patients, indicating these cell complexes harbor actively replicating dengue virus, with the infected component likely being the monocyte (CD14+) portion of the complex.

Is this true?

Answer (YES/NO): YES